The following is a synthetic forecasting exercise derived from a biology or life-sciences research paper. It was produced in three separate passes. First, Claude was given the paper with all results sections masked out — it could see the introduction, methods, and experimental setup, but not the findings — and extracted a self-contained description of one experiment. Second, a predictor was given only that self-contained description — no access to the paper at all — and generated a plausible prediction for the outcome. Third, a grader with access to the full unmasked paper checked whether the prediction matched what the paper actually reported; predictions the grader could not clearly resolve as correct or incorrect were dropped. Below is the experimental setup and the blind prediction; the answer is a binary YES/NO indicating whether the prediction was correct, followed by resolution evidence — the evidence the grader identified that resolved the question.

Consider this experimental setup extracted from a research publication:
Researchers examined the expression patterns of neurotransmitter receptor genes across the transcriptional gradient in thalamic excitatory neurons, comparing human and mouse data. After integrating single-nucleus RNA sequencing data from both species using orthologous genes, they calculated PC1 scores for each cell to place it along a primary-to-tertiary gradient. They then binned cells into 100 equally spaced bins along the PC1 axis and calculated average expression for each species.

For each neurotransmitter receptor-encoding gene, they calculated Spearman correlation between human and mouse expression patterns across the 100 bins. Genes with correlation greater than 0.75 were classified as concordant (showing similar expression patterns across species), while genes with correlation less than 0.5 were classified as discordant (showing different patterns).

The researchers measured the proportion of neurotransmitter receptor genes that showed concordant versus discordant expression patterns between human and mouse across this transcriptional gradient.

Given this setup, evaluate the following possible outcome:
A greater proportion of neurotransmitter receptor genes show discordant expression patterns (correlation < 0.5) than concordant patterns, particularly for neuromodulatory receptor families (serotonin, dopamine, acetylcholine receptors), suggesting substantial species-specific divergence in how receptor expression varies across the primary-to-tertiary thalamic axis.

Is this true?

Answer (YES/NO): NO